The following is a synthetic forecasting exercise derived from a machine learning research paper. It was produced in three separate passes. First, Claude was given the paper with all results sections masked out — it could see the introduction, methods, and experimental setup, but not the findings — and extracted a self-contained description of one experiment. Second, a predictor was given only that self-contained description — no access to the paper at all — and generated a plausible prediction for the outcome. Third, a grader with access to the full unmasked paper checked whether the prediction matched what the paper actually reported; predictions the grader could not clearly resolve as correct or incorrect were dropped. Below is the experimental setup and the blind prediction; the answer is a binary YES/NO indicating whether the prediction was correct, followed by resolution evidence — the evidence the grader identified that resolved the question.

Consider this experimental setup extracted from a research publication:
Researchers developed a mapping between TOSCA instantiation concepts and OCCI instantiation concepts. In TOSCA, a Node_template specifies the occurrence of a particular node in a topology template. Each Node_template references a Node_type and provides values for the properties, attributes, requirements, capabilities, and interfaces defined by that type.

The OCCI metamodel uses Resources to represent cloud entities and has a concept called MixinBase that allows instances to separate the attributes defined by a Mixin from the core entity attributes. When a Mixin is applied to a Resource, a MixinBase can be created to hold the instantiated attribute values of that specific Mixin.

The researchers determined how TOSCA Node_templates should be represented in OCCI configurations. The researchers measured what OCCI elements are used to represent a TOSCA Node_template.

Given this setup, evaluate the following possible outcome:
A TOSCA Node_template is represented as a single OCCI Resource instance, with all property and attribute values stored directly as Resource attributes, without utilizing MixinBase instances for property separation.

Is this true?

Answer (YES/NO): NO